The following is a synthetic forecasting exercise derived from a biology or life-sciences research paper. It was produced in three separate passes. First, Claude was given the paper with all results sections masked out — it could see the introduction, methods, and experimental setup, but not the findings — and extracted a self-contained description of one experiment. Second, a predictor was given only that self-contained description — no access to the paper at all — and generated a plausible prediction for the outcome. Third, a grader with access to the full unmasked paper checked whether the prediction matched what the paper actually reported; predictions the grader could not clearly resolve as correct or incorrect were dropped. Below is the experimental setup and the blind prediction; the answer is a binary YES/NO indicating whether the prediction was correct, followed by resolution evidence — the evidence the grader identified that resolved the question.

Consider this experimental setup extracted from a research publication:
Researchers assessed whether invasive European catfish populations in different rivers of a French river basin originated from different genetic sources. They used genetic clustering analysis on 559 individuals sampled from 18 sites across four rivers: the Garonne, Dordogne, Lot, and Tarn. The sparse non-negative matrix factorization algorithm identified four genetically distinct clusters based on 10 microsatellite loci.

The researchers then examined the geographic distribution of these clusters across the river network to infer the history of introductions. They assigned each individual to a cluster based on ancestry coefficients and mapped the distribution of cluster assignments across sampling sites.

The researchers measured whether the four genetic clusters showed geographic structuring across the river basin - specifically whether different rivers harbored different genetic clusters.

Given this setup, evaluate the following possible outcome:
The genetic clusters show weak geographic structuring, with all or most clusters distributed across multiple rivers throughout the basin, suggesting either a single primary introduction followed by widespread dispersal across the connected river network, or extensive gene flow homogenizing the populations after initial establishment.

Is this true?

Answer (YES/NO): NO